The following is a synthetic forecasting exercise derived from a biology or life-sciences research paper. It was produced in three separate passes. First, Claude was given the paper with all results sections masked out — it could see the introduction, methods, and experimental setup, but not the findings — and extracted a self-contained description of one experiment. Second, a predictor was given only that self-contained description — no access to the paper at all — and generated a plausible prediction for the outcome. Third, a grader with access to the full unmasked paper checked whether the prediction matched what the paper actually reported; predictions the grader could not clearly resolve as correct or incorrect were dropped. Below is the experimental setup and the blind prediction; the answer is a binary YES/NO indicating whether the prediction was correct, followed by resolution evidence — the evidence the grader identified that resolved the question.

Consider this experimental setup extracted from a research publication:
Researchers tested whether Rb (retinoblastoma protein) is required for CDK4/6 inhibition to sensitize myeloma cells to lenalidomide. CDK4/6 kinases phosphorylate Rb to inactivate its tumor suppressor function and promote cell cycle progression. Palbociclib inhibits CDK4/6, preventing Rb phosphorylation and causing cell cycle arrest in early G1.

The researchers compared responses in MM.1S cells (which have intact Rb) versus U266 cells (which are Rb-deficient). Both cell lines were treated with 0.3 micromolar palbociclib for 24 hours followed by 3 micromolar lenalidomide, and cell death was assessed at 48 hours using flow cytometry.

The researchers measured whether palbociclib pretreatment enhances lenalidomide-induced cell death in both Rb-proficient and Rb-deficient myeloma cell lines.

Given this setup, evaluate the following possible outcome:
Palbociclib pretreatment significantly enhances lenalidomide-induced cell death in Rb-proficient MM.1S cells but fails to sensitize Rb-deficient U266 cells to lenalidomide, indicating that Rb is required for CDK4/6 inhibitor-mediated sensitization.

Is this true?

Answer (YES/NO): YES